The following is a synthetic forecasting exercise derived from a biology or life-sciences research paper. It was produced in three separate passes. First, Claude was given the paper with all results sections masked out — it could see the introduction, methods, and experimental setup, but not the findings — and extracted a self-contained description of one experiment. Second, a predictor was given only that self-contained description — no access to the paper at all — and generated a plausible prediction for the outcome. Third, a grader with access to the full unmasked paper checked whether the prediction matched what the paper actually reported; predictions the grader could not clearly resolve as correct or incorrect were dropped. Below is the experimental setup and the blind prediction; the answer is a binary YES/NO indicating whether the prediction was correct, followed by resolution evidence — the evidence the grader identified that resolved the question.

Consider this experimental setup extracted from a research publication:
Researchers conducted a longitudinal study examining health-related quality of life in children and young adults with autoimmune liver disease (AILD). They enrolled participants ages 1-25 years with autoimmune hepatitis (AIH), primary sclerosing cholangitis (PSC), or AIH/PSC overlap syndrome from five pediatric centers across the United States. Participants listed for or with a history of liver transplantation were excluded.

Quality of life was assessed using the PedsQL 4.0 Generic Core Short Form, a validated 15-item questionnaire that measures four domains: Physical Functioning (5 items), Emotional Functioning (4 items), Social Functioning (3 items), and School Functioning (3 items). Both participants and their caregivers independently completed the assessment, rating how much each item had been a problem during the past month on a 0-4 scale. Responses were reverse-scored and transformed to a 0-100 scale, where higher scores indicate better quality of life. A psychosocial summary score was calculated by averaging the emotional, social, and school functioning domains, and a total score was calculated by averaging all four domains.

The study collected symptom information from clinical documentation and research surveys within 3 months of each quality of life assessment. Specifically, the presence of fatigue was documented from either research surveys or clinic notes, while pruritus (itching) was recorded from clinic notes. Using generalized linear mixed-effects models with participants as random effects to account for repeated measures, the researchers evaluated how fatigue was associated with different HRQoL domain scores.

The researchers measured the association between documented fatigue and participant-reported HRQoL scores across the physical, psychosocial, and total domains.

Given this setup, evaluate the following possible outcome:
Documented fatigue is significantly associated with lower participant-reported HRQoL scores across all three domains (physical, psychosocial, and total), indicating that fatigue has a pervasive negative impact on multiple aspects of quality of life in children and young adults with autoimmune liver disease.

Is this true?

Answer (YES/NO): NO